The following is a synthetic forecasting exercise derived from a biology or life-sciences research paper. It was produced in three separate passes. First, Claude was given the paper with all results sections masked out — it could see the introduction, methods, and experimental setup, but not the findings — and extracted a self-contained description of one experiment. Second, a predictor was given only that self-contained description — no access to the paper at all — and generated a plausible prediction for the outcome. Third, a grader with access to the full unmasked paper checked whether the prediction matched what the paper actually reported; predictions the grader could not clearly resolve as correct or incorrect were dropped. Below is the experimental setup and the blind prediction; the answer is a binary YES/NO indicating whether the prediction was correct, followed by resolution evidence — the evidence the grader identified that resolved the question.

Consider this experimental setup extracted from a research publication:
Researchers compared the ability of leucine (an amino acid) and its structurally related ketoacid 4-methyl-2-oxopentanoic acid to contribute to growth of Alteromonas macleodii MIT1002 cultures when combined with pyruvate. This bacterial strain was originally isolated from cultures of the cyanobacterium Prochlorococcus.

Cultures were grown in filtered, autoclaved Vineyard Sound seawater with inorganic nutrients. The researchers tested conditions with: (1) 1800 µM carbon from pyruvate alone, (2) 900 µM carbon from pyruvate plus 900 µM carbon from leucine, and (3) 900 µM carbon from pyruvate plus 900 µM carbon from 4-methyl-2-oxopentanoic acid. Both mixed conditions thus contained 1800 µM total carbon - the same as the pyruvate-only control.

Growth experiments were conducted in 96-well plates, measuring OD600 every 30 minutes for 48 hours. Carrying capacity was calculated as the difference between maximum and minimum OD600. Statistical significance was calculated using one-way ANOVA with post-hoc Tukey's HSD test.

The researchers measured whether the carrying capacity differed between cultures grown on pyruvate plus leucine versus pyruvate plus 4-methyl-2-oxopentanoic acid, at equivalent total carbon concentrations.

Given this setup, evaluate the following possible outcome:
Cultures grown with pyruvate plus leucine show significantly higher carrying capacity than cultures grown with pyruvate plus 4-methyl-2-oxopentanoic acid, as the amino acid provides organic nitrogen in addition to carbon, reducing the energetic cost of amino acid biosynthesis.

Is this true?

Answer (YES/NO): NO